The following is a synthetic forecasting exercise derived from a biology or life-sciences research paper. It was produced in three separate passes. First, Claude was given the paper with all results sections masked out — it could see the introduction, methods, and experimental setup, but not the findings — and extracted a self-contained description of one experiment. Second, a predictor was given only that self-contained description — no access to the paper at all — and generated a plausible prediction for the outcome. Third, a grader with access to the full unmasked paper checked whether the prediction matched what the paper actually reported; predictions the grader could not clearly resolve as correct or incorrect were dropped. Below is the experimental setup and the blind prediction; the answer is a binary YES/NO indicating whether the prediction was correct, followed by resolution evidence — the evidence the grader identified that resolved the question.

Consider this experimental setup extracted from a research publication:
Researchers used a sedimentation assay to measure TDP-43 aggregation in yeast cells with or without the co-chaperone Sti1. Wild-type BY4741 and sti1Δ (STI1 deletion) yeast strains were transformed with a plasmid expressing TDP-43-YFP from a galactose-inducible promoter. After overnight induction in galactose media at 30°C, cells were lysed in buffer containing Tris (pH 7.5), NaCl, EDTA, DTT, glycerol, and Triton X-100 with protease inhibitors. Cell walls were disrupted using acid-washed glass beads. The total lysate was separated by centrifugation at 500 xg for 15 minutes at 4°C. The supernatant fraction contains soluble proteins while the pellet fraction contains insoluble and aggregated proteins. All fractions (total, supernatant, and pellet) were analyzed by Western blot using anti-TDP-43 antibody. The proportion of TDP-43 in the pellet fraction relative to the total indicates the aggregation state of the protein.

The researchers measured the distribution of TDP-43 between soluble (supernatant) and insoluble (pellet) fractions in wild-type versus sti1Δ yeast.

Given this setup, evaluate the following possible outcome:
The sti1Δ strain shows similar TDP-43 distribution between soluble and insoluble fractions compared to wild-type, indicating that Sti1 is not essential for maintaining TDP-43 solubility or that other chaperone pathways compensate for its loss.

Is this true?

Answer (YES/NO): NO